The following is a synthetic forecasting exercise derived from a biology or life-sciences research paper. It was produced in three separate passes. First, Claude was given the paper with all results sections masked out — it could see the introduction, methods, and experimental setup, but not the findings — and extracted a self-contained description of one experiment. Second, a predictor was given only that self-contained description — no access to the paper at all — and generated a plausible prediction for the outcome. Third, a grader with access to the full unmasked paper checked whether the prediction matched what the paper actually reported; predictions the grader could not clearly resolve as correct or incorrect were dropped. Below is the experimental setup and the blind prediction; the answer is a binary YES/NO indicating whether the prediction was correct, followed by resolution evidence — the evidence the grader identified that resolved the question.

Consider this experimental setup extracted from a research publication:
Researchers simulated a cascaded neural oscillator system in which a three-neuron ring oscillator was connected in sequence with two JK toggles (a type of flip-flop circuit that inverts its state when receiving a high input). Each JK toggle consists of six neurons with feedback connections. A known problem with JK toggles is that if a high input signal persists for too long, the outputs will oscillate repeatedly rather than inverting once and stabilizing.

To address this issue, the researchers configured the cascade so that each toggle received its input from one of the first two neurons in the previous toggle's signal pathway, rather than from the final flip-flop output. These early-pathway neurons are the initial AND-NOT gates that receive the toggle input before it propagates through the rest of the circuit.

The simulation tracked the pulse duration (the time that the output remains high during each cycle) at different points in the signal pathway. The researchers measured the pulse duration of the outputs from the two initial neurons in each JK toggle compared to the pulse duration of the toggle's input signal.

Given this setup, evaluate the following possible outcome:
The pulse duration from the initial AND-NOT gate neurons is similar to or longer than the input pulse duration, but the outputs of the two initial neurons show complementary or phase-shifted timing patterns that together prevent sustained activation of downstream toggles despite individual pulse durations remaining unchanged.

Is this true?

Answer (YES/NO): NO